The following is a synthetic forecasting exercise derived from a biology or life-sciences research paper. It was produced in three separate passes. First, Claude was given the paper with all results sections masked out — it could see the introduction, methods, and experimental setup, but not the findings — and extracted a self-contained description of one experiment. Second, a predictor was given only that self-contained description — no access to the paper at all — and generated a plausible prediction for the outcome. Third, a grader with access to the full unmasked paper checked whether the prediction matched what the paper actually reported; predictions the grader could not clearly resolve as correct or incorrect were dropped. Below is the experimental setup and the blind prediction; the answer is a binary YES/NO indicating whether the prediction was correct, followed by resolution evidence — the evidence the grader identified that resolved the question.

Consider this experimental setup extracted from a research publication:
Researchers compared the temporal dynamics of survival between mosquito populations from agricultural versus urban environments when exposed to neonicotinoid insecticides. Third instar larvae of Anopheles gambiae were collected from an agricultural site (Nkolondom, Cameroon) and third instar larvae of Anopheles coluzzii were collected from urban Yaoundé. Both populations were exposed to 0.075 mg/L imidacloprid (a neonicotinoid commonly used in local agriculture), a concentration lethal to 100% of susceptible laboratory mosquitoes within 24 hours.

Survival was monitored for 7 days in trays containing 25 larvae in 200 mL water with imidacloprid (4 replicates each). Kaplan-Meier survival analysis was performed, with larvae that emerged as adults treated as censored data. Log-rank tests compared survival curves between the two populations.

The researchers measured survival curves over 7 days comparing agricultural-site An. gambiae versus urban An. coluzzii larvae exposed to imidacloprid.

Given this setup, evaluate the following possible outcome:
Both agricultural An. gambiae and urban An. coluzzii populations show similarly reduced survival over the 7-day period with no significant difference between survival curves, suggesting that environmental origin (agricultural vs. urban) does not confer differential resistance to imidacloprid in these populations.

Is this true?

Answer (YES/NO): NO